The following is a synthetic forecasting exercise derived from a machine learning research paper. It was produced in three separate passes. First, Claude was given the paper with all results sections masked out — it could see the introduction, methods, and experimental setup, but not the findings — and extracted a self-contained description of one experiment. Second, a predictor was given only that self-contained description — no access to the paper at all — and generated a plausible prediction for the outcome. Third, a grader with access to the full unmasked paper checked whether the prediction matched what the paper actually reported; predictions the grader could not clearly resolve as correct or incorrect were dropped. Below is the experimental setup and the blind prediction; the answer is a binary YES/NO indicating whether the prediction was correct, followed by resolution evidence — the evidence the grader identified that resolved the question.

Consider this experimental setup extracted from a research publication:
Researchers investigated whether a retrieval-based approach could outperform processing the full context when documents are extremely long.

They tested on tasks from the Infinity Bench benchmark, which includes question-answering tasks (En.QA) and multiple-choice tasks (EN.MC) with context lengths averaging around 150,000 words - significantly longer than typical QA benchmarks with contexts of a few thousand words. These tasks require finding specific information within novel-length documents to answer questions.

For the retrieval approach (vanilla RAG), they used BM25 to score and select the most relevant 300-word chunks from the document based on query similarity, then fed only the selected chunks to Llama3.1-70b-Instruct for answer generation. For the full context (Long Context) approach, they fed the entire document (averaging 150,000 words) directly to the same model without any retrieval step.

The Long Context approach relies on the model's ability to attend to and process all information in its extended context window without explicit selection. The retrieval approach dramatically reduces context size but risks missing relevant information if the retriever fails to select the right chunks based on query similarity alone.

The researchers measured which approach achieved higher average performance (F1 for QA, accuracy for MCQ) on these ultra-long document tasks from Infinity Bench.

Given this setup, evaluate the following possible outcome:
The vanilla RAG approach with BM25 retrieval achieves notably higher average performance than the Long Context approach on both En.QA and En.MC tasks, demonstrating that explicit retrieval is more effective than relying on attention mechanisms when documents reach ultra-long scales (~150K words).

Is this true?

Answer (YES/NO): YES